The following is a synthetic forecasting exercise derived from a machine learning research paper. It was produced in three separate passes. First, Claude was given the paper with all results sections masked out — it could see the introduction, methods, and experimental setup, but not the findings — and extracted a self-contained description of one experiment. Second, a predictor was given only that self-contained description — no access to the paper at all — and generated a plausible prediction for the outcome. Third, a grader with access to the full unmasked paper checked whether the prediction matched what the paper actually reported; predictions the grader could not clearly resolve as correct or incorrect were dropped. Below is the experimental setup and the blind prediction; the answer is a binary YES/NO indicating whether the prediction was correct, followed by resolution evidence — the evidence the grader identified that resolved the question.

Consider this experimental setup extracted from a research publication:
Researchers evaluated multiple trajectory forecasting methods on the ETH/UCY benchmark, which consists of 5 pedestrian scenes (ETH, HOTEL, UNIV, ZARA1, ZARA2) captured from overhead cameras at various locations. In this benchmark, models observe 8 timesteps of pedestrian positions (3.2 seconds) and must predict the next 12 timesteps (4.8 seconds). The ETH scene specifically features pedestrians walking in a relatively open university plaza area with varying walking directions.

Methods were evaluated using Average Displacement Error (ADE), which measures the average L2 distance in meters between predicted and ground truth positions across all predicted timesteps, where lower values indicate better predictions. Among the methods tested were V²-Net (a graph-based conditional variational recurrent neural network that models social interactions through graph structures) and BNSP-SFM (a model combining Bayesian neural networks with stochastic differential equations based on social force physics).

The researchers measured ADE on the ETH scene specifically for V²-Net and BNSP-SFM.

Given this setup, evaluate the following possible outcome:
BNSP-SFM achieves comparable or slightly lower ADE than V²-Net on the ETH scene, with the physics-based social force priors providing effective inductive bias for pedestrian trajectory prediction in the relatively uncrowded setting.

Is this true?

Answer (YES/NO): NO